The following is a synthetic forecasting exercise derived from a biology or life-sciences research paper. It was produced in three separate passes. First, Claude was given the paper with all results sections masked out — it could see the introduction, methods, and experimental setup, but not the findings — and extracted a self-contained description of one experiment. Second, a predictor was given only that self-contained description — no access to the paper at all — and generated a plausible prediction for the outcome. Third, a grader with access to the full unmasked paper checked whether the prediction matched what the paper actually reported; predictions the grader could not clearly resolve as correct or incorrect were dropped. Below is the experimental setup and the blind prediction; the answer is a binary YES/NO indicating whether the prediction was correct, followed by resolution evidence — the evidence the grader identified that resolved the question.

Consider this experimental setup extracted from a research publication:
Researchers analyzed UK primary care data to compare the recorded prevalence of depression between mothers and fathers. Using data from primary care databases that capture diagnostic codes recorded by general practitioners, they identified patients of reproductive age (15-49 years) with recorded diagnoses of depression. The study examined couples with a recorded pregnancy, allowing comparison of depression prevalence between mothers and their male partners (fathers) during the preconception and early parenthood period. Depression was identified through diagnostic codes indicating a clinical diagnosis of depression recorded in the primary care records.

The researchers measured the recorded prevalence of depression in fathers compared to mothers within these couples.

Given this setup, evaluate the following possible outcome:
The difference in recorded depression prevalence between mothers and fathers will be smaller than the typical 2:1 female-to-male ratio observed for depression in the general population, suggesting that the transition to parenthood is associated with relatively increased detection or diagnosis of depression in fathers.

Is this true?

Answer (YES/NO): NO